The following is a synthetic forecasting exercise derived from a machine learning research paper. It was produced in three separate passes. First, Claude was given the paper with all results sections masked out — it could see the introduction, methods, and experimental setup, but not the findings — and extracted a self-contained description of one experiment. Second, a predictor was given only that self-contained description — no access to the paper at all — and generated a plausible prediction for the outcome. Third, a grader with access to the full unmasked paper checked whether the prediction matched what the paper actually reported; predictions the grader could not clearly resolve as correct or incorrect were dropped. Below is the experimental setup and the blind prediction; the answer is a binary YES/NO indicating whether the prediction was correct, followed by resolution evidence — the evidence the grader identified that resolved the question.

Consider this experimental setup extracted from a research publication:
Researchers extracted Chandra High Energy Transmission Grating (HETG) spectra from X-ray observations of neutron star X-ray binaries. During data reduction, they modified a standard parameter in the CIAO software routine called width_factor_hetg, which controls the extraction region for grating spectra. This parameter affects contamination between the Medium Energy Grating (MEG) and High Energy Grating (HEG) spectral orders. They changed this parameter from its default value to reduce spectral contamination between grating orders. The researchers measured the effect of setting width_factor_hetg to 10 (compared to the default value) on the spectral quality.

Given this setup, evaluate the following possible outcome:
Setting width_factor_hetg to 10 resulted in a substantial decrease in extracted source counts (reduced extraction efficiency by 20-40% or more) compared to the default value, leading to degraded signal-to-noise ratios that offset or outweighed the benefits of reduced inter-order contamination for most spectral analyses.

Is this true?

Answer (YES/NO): NO